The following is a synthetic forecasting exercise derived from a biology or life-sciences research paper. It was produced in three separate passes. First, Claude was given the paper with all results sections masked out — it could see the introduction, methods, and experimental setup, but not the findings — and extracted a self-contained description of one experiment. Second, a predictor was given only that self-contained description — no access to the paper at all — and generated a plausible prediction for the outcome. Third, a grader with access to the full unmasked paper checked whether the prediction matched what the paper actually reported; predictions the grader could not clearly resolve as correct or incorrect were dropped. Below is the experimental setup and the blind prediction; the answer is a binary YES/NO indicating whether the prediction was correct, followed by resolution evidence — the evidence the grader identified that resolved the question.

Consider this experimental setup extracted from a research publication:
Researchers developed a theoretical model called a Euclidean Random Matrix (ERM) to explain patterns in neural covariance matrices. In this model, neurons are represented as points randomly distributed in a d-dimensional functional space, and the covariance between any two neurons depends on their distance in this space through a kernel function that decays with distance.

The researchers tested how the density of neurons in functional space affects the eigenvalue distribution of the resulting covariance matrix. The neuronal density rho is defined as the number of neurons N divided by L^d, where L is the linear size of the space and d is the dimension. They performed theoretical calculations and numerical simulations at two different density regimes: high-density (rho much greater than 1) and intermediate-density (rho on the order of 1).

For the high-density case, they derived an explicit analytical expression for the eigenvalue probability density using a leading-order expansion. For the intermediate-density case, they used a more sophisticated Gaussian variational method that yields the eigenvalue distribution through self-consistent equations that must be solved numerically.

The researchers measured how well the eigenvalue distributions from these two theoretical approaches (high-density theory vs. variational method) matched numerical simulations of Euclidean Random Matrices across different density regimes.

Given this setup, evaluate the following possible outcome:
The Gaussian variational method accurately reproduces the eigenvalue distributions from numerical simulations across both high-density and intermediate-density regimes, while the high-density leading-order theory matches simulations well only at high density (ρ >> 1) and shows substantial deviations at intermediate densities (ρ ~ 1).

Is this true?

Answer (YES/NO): YES